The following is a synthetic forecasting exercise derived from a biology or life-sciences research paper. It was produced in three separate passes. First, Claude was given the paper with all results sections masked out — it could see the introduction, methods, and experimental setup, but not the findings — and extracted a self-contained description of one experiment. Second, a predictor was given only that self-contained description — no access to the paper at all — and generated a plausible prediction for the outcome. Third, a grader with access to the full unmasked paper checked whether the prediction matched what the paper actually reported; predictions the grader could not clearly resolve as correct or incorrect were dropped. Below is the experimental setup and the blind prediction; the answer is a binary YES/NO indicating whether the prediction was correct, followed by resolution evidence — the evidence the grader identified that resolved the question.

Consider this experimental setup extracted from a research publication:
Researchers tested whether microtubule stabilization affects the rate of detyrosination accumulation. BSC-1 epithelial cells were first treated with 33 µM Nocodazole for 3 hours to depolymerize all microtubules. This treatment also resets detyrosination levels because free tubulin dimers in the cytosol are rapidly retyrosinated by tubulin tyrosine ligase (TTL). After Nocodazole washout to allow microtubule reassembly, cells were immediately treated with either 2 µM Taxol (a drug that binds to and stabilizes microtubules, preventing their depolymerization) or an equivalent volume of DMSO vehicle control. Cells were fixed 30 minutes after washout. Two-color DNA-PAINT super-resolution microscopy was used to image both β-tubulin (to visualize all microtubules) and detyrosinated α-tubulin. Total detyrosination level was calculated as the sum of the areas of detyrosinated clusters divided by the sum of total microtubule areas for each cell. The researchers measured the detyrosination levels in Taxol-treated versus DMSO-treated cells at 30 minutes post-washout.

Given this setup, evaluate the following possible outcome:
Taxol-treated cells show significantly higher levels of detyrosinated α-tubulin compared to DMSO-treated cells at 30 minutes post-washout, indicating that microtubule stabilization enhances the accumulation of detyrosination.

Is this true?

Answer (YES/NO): YES